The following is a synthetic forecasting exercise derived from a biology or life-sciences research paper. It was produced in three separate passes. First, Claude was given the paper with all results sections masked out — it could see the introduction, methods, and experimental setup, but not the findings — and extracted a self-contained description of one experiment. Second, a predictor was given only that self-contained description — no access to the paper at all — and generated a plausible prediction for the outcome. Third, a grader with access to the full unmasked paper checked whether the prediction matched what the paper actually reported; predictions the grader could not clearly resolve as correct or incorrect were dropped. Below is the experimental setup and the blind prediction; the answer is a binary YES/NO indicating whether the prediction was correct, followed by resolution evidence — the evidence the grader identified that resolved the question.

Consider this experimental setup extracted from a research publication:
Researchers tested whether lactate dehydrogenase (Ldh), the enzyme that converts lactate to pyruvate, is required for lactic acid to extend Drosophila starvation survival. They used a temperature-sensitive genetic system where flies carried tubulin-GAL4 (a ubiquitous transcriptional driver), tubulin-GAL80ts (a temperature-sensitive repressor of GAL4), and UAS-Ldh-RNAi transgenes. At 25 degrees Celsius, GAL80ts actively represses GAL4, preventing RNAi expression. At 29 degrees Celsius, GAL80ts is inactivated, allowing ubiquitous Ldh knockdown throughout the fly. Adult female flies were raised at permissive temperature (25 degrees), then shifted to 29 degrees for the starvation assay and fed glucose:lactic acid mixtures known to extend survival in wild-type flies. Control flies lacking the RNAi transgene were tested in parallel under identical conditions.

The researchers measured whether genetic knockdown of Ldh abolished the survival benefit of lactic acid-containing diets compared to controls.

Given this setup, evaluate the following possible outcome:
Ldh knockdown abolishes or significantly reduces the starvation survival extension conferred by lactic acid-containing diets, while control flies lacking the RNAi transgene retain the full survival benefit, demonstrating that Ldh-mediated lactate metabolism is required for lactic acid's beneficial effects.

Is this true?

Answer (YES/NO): NO